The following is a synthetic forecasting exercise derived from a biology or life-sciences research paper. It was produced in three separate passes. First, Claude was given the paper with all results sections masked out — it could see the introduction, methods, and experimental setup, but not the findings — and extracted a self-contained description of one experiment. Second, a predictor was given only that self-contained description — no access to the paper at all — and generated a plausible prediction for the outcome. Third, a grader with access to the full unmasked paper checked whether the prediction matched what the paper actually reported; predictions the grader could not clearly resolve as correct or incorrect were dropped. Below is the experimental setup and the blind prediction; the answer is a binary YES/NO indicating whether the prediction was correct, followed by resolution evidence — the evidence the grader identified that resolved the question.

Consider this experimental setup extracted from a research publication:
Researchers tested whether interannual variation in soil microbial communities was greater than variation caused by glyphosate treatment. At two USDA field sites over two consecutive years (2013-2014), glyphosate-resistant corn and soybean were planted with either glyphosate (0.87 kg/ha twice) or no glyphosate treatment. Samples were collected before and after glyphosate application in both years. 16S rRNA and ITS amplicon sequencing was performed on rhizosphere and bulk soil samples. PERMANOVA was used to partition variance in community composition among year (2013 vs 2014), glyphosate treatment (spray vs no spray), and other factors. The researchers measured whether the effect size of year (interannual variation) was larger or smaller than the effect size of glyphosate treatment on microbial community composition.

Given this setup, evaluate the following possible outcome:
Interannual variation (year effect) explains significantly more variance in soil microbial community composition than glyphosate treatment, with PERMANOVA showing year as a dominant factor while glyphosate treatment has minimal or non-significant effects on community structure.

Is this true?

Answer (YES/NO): NO